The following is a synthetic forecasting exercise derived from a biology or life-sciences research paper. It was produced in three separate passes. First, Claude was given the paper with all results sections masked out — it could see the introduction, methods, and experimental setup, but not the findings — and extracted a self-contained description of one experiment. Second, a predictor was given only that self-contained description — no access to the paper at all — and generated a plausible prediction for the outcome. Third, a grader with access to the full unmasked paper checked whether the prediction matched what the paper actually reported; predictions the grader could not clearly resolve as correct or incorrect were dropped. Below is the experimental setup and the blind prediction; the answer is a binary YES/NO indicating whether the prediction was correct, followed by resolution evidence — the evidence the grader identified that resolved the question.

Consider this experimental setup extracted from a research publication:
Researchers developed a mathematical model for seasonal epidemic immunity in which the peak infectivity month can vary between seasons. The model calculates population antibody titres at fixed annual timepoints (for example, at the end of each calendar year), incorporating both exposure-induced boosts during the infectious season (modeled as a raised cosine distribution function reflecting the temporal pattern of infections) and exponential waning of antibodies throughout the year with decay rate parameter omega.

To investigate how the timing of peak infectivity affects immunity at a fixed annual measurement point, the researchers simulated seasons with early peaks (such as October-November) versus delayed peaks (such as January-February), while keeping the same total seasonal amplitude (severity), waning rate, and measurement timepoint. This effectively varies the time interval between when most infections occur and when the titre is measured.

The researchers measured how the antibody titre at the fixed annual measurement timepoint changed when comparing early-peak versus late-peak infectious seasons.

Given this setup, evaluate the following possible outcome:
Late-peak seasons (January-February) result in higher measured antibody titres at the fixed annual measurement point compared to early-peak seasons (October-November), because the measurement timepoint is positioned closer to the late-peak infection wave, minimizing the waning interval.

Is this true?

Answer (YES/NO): YES